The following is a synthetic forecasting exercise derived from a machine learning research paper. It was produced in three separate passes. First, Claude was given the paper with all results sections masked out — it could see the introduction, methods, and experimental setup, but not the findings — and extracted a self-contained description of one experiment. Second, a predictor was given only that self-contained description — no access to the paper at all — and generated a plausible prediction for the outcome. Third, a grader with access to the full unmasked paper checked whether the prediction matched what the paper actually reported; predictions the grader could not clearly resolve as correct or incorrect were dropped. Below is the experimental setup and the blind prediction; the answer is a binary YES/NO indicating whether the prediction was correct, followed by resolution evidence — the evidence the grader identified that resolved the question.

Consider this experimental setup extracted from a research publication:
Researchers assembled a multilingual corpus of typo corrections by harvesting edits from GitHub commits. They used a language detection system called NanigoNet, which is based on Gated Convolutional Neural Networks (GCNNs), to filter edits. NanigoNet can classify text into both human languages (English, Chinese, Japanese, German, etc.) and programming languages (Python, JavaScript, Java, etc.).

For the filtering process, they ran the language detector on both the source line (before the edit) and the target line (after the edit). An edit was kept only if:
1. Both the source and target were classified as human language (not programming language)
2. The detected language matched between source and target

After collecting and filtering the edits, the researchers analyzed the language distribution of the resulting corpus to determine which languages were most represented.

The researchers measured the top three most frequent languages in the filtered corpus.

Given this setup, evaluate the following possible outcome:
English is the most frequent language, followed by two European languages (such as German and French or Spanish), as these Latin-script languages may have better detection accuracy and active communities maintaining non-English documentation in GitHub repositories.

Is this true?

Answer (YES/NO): NO